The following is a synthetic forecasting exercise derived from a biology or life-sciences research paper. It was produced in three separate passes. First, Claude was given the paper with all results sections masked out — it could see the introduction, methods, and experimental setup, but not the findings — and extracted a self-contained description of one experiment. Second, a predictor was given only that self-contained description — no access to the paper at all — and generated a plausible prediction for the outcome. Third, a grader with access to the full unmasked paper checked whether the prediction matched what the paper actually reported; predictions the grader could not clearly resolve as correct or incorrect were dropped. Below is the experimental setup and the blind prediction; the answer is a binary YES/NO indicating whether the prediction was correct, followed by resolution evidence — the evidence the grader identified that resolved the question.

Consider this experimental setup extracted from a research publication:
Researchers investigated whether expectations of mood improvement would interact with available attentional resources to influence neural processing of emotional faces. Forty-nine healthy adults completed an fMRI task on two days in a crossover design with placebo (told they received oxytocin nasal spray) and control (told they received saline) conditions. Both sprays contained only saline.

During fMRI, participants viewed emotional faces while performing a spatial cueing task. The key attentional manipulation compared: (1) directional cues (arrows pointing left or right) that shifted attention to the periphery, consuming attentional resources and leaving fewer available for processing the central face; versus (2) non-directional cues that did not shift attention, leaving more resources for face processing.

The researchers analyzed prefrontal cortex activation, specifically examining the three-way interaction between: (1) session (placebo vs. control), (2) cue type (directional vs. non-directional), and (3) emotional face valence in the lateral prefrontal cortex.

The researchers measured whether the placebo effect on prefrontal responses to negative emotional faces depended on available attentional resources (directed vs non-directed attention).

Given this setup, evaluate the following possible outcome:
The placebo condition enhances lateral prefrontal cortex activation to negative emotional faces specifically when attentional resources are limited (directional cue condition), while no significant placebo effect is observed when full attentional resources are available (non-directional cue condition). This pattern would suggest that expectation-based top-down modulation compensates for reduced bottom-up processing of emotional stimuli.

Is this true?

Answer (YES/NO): NO